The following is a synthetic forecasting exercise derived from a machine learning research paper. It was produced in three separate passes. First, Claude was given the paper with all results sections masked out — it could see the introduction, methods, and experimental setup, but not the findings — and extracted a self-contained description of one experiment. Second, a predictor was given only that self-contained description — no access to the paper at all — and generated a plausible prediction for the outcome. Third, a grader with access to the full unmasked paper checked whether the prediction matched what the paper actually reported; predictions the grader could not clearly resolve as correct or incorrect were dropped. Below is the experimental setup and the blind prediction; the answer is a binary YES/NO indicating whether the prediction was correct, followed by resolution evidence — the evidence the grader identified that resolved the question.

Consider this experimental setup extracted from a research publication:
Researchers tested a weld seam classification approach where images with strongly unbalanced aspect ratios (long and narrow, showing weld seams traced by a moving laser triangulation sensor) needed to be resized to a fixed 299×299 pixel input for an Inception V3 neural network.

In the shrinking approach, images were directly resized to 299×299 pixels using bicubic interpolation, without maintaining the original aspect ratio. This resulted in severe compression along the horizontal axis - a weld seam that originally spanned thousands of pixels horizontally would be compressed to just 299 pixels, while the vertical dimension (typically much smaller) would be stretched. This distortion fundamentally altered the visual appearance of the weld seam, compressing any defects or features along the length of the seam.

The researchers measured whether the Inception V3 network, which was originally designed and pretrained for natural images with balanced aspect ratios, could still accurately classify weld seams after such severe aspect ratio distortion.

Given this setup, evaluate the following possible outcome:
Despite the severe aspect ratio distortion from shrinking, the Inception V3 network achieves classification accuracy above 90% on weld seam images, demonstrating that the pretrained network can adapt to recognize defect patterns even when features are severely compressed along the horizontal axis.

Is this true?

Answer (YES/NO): YES